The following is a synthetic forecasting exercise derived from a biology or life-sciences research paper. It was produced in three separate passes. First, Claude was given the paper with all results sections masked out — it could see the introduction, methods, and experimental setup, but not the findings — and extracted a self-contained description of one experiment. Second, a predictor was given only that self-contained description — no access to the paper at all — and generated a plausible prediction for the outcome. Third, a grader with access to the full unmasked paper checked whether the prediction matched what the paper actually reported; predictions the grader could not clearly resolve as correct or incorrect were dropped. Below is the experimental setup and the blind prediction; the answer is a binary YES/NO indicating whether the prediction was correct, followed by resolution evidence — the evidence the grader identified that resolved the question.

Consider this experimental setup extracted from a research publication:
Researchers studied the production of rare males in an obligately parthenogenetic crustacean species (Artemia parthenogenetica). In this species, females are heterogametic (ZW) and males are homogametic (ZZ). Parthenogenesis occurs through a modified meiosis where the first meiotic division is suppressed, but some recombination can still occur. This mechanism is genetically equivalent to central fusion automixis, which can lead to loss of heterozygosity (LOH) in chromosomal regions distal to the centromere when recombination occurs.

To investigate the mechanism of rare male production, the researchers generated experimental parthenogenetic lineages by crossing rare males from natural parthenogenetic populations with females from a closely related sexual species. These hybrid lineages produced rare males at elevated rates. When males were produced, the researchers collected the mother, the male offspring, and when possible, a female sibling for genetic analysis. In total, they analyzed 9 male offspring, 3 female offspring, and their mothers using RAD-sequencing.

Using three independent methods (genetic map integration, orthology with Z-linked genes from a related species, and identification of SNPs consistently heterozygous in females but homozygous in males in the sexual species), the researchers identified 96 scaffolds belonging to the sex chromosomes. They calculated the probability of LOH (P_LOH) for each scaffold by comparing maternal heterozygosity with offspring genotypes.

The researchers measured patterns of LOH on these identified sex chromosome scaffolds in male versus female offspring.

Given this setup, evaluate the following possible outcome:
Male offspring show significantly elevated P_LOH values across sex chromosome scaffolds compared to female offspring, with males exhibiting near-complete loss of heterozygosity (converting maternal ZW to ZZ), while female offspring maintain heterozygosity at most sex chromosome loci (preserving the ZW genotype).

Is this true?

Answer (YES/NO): NO